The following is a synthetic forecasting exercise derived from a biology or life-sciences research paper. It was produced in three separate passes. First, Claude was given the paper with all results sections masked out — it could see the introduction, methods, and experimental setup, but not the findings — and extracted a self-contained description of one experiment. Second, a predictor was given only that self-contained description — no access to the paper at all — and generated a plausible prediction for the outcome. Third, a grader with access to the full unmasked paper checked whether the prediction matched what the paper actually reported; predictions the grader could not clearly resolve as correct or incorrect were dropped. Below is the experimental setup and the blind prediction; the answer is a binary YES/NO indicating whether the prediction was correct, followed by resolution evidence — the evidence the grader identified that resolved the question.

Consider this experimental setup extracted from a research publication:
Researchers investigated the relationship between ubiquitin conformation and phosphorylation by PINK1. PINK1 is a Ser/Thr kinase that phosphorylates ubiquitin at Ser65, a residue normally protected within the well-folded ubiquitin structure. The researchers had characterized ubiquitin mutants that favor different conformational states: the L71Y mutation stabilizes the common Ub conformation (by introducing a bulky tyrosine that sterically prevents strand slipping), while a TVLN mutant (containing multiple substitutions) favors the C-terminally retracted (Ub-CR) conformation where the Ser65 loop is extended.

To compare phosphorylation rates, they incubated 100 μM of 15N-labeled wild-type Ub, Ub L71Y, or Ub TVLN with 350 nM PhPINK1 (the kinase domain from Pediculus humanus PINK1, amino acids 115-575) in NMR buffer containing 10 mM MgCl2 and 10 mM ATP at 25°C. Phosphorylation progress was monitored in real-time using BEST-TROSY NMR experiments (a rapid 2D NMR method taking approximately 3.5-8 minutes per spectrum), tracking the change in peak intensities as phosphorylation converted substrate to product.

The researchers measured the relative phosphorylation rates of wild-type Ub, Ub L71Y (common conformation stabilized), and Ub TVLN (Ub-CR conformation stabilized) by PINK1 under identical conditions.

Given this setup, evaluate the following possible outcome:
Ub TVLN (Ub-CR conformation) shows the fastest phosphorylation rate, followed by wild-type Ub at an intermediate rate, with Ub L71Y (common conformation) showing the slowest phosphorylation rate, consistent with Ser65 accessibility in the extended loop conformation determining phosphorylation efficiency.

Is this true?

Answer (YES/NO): YES